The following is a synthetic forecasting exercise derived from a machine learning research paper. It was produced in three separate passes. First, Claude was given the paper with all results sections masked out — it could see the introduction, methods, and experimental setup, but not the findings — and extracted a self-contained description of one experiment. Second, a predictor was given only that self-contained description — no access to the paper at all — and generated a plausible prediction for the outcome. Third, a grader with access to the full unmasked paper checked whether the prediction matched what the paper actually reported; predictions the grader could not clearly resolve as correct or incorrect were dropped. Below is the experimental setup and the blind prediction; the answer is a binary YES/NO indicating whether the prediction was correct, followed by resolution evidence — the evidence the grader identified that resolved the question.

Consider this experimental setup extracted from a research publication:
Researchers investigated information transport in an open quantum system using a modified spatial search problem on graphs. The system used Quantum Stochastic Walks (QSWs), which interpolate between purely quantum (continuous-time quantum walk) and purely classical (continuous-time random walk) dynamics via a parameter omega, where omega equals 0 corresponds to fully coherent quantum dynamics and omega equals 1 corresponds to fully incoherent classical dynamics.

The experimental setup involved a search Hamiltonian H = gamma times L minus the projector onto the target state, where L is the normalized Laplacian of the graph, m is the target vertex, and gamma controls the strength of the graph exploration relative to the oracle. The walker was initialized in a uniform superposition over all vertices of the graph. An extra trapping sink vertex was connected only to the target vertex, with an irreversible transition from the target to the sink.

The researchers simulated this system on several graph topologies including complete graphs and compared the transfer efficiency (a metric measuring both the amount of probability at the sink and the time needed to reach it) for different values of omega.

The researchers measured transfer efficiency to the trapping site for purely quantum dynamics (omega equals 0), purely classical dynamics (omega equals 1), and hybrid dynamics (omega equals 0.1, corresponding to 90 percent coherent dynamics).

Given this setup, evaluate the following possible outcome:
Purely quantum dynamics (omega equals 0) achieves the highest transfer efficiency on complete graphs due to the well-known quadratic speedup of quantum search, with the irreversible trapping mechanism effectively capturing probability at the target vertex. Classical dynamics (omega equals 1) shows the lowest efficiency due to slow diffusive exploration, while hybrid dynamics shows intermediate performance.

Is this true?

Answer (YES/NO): NO